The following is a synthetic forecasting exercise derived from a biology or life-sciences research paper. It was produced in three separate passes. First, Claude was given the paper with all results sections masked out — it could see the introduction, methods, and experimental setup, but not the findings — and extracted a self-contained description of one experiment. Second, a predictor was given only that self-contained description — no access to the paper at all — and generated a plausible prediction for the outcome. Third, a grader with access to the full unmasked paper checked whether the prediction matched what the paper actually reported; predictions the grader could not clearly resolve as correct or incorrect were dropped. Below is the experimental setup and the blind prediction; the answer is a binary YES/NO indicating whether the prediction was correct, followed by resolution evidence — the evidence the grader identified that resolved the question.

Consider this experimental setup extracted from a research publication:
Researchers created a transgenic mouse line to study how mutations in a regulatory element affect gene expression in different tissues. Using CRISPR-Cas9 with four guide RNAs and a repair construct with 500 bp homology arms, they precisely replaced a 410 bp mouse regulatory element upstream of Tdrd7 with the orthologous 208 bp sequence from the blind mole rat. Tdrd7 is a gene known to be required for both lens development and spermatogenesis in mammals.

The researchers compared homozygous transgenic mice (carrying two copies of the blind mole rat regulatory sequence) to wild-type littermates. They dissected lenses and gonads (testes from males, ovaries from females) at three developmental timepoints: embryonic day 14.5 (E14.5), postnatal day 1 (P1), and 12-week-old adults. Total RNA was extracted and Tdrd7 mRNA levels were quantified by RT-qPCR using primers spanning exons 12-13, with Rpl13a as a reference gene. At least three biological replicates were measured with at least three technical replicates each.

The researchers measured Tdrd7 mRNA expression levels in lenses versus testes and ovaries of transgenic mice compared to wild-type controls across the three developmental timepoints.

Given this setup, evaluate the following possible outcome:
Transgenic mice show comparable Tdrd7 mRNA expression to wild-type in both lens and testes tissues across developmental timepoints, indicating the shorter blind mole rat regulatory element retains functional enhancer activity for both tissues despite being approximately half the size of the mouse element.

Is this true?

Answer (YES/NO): NO